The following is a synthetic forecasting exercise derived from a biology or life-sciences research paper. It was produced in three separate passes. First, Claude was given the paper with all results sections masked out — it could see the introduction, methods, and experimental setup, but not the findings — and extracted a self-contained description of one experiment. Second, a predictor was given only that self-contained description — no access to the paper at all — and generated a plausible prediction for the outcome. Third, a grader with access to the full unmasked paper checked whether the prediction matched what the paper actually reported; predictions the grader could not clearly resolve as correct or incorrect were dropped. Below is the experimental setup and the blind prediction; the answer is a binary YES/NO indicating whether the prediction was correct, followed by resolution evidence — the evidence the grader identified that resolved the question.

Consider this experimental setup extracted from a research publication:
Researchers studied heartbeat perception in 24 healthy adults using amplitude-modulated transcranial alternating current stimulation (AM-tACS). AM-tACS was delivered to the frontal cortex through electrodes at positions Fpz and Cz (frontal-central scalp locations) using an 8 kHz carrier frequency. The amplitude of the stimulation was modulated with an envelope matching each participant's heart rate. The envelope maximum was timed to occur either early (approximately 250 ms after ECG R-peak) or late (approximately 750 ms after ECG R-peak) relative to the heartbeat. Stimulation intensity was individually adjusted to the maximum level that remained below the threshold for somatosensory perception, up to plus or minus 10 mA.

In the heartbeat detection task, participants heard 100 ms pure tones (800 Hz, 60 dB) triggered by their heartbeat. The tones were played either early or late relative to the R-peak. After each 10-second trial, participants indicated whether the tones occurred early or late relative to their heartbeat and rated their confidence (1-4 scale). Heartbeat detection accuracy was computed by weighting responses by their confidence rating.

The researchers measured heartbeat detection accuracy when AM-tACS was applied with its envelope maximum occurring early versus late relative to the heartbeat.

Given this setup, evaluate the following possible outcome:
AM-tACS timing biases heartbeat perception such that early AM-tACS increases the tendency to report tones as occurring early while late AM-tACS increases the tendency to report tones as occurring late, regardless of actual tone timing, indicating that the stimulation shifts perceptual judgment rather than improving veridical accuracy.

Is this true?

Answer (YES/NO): NO